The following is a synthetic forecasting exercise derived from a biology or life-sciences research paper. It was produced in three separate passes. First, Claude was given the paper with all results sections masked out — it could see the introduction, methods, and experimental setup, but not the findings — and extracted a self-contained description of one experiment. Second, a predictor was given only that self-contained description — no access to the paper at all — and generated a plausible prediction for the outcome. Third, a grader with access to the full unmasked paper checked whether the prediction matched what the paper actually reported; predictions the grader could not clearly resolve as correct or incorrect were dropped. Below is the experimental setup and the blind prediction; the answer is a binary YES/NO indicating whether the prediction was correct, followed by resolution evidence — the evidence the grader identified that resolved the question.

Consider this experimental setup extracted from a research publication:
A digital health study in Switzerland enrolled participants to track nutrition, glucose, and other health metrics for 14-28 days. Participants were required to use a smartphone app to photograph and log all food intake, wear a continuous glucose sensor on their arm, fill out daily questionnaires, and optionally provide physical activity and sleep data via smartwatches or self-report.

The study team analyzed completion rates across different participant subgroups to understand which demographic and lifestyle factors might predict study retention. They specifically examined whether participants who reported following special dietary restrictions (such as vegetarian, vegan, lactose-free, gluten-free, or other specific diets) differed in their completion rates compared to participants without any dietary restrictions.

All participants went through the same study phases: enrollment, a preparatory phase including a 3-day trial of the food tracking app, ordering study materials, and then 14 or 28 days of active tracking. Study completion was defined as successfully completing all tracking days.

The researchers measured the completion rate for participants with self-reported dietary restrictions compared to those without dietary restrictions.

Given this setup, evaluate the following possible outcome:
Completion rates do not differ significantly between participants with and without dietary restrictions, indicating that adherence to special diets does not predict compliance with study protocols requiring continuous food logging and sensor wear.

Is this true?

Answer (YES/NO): NO